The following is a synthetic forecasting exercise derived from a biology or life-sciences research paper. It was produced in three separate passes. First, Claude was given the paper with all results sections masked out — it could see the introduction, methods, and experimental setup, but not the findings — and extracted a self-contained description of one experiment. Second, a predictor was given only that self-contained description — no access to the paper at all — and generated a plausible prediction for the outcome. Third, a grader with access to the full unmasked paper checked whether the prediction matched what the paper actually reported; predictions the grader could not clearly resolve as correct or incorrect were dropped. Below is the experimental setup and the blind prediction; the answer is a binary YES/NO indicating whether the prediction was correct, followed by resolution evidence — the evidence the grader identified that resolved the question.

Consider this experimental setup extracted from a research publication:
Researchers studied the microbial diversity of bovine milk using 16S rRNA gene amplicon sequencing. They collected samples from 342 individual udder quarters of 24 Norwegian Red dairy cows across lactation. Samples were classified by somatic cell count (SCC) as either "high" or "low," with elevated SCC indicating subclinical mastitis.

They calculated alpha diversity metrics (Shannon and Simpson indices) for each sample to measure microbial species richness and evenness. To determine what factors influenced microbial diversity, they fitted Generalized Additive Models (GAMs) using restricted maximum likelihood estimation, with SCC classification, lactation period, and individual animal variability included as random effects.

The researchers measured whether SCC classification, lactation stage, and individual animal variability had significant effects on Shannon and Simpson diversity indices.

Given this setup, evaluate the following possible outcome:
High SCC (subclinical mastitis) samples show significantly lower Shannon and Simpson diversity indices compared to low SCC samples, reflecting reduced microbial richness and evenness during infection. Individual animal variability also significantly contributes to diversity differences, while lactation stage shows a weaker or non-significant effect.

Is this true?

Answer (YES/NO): NO